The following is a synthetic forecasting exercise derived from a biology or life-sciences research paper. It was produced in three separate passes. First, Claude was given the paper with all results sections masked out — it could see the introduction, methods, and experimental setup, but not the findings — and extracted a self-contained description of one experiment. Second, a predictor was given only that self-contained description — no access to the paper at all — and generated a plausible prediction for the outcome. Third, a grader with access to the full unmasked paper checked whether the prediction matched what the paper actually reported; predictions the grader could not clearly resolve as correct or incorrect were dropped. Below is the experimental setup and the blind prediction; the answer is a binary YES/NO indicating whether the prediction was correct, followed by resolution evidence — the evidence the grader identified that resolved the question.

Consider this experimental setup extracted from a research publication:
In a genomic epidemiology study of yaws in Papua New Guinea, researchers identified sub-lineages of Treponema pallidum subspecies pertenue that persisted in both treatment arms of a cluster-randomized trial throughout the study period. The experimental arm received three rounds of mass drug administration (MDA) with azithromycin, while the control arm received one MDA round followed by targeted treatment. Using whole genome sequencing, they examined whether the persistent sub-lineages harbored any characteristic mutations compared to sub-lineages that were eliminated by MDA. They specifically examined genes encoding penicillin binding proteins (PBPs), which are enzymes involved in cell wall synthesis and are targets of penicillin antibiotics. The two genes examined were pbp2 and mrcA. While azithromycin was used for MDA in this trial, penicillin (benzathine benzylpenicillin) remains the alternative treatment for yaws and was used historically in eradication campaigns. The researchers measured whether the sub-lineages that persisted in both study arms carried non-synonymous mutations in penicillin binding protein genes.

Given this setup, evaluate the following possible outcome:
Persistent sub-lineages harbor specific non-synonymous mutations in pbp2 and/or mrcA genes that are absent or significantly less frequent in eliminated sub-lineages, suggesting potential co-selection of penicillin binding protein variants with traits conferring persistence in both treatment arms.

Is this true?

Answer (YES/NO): YES